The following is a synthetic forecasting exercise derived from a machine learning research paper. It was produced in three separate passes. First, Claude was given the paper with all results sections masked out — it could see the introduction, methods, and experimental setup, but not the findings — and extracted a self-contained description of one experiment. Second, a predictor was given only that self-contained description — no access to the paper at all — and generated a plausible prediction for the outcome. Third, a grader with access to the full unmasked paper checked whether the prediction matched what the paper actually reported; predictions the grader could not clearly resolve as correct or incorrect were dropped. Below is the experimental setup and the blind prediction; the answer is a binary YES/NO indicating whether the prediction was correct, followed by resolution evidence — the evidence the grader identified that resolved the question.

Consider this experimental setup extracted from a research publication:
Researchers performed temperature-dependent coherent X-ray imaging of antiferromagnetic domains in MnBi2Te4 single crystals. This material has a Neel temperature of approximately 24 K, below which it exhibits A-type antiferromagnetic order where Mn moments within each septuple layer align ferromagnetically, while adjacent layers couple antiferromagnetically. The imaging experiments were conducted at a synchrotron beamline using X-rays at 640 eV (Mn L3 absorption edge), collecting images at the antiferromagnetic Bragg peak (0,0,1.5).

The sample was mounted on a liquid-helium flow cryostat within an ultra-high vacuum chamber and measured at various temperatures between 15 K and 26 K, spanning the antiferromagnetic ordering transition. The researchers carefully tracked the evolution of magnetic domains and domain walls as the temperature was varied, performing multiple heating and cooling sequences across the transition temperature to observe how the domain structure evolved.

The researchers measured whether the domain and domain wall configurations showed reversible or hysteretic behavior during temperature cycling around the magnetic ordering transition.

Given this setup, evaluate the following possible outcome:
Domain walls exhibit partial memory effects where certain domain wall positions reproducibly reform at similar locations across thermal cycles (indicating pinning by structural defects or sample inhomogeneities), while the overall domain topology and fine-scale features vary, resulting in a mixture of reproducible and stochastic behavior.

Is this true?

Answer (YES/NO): NO